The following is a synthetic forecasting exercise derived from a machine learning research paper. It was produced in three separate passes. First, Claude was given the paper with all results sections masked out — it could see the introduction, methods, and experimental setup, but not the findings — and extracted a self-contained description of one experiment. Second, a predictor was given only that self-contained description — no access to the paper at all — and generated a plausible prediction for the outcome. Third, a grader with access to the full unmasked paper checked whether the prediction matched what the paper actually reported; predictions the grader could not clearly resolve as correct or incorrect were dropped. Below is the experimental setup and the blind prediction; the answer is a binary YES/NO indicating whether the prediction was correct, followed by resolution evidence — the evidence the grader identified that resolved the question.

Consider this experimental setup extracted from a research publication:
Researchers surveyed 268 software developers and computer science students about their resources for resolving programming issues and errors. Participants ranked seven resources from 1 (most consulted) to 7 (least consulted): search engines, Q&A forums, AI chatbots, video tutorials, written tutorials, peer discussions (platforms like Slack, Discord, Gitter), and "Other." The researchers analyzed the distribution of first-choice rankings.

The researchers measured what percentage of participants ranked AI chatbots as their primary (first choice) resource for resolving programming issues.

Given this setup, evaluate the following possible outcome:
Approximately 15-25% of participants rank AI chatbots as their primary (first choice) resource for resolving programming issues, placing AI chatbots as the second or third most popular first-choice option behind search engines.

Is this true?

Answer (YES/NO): NO